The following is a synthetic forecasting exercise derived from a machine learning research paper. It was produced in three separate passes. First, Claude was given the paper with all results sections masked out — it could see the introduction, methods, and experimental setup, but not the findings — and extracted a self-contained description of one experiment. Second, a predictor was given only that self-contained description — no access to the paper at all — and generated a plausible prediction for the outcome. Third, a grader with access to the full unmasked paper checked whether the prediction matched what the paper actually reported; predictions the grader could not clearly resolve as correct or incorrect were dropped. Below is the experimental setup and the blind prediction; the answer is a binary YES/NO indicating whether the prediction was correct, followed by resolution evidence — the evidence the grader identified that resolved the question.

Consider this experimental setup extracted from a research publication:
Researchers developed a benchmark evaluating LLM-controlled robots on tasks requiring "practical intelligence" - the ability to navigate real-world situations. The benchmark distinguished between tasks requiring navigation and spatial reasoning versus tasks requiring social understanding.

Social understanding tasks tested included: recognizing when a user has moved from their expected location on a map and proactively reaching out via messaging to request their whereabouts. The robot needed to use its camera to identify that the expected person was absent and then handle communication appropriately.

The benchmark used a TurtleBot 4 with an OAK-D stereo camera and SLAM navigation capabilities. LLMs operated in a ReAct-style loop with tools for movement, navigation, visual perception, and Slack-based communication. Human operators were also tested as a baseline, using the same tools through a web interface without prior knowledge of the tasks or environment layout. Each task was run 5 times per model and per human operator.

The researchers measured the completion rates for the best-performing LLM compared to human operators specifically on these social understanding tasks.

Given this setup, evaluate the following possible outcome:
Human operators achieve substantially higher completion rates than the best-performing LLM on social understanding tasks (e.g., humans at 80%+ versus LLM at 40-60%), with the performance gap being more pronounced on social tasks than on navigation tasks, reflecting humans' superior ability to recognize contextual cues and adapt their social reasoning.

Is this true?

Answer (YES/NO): NO